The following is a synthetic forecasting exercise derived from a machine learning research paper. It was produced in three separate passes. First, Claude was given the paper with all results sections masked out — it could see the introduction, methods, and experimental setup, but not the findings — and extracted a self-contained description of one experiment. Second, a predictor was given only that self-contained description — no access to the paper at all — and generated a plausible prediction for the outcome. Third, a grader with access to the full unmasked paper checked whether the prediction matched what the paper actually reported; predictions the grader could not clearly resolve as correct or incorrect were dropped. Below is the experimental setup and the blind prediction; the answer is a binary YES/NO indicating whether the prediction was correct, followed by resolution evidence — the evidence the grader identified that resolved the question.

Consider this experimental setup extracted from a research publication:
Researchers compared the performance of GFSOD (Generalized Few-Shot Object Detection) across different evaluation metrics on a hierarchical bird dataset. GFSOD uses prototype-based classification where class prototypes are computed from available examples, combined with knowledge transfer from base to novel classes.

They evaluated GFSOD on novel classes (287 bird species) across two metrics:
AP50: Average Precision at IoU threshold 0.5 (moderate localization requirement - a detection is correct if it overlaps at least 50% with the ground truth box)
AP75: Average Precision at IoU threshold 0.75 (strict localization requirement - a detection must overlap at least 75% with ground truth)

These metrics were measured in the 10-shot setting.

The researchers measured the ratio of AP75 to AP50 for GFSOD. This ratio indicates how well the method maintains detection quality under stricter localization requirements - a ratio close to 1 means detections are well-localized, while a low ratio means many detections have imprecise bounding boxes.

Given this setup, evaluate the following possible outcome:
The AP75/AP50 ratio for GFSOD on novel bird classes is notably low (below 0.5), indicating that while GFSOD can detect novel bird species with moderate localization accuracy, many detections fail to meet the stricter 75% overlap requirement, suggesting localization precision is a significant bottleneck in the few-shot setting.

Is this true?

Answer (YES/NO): YES